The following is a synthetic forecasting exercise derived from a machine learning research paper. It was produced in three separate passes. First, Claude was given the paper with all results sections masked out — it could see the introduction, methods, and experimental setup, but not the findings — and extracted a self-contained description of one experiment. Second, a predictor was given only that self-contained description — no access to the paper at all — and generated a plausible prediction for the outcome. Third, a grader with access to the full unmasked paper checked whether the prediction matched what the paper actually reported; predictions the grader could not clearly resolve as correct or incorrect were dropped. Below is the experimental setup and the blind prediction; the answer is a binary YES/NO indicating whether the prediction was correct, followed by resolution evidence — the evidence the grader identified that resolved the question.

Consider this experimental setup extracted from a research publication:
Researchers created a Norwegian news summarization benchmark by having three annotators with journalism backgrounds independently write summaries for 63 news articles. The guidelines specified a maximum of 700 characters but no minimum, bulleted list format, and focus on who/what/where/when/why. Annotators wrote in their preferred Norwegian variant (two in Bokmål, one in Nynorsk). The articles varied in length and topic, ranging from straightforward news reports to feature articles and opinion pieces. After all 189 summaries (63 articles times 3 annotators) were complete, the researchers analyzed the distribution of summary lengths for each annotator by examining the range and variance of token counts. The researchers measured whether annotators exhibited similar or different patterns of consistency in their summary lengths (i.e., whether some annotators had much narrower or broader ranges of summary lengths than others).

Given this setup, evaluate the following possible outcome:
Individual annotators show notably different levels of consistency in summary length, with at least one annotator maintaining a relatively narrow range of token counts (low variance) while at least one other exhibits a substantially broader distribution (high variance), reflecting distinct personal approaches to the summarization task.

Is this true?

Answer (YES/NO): YES